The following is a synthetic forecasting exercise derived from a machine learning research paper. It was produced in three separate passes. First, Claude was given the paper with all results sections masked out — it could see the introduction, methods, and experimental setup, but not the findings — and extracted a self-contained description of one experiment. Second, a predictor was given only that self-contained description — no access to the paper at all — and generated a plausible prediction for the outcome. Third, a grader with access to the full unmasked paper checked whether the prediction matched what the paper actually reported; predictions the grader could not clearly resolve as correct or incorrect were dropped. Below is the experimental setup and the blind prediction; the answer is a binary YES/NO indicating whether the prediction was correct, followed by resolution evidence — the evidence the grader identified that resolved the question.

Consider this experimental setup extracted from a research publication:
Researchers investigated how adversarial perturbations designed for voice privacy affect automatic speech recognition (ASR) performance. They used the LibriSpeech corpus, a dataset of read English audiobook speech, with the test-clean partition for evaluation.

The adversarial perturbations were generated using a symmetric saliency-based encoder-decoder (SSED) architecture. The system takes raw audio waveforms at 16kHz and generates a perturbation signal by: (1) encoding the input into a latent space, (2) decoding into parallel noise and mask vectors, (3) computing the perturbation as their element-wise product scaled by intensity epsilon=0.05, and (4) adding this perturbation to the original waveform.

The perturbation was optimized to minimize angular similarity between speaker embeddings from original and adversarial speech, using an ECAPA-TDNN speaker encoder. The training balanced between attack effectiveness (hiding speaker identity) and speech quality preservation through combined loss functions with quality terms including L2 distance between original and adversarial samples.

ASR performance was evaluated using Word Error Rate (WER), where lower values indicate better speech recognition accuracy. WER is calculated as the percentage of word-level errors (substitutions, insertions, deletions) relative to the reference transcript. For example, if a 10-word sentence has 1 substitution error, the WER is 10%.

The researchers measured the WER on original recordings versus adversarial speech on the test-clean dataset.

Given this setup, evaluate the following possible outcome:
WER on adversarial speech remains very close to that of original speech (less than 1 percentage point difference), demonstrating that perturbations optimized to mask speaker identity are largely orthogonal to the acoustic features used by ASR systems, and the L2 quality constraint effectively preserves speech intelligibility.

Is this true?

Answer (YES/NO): NO